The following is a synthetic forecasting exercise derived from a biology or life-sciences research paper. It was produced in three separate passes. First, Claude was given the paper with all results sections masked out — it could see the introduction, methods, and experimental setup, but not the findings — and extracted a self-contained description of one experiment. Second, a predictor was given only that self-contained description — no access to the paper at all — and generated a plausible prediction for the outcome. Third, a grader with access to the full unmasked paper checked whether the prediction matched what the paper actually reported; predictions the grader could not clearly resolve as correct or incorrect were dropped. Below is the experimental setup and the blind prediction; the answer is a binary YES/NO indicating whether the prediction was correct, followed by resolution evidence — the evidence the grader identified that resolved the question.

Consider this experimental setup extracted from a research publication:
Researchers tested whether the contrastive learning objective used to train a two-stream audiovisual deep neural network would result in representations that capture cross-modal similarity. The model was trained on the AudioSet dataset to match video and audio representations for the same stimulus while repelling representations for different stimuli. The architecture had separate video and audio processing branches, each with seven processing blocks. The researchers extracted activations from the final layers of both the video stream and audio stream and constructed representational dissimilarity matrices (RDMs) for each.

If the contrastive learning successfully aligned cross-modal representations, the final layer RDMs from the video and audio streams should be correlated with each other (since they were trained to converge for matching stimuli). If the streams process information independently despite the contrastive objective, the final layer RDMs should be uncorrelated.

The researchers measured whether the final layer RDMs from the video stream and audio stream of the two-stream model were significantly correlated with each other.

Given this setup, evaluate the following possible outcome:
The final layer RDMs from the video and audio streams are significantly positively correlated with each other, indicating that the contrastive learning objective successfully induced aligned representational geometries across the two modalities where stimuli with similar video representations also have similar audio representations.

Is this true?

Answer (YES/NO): YES